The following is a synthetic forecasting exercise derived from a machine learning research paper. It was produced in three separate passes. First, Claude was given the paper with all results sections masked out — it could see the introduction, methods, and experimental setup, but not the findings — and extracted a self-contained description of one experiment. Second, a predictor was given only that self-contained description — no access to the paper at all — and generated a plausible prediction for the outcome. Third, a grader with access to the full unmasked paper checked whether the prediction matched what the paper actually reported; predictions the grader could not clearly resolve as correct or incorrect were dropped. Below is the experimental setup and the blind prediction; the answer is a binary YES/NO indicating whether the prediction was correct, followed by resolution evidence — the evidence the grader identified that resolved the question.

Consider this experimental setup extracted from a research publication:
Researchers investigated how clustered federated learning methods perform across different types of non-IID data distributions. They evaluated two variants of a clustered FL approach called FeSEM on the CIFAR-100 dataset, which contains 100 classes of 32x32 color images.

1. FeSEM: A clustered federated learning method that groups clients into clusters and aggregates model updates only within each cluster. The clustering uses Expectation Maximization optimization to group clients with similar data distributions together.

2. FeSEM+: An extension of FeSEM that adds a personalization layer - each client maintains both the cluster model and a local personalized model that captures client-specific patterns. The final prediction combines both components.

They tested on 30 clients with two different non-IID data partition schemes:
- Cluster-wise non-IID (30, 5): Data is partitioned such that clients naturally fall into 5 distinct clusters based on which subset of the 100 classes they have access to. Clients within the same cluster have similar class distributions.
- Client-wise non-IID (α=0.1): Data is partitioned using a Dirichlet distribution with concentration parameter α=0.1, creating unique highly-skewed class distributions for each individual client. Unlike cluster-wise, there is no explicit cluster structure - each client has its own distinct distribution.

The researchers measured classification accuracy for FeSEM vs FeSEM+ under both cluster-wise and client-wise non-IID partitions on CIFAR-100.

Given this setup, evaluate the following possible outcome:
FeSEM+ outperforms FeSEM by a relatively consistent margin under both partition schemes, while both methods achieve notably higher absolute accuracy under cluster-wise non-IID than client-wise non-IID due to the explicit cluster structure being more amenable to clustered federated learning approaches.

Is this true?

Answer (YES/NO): NO